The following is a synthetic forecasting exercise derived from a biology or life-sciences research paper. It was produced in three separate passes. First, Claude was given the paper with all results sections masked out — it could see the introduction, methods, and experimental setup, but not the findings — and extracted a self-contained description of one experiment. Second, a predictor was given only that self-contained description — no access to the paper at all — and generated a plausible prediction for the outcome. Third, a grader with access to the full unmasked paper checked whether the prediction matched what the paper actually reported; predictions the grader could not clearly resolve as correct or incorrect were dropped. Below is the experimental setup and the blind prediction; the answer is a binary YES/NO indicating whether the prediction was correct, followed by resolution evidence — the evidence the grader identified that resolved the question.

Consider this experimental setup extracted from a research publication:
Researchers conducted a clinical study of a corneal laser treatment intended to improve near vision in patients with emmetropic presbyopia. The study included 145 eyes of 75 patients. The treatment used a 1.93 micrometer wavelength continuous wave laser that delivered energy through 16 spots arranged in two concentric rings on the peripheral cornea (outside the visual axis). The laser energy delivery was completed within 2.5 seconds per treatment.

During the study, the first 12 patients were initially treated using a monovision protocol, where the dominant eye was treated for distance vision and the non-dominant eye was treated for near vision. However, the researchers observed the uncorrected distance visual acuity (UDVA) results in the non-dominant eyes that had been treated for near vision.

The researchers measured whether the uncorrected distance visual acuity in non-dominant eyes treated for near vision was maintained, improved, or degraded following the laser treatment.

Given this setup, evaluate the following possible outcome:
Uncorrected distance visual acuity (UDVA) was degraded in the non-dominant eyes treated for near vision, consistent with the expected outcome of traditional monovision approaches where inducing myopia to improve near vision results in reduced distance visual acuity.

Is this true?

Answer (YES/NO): NO